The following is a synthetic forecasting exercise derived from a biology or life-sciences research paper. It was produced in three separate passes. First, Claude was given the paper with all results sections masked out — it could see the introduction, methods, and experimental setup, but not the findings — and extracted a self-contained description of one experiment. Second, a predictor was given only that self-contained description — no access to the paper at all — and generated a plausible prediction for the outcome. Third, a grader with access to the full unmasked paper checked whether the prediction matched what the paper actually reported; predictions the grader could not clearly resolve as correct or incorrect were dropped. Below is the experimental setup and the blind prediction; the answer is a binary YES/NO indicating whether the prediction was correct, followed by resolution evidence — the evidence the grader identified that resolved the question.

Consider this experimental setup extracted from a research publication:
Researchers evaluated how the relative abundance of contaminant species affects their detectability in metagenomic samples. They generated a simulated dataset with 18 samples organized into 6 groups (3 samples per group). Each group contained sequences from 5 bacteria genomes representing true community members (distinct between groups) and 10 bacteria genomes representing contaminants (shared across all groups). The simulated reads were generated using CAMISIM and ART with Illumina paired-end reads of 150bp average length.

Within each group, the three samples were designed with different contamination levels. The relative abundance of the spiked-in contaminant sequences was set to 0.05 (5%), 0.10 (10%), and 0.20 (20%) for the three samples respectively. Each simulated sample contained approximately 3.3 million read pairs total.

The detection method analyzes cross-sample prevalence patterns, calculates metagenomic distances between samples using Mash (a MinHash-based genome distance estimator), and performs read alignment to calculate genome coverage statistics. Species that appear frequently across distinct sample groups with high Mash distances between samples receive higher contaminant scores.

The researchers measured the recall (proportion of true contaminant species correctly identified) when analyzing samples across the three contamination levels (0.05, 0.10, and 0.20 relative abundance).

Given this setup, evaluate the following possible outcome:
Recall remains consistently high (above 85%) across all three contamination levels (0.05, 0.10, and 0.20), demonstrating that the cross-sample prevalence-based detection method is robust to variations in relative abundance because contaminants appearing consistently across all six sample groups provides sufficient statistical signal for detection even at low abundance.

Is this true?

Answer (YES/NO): YES